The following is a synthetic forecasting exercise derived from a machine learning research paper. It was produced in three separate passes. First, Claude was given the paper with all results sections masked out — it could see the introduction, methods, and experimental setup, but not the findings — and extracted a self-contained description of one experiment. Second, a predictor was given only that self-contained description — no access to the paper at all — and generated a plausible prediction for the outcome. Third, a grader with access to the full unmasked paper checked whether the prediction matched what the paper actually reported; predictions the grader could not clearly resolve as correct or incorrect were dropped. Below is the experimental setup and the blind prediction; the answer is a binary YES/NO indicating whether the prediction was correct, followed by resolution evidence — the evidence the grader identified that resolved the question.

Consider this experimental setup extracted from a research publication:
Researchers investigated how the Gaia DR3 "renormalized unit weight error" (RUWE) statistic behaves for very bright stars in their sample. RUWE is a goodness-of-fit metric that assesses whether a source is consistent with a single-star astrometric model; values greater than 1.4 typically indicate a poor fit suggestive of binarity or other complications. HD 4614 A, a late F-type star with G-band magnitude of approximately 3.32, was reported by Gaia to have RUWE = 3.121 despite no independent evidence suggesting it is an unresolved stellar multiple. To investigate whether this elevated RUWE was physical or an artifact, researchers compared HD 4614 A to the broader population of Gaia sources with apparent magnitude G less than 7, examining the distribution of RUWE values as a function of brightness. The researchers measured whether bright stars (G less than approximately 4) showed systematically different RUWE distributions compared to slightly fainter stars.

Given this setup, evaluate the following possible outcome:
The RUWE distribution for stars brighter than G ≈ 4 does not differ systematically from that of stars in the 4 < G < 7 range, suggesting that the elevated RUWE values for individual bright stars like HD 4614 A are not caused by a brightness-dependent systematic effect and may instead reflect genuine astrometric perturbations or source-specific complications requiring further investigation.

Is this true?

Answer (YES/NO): NO